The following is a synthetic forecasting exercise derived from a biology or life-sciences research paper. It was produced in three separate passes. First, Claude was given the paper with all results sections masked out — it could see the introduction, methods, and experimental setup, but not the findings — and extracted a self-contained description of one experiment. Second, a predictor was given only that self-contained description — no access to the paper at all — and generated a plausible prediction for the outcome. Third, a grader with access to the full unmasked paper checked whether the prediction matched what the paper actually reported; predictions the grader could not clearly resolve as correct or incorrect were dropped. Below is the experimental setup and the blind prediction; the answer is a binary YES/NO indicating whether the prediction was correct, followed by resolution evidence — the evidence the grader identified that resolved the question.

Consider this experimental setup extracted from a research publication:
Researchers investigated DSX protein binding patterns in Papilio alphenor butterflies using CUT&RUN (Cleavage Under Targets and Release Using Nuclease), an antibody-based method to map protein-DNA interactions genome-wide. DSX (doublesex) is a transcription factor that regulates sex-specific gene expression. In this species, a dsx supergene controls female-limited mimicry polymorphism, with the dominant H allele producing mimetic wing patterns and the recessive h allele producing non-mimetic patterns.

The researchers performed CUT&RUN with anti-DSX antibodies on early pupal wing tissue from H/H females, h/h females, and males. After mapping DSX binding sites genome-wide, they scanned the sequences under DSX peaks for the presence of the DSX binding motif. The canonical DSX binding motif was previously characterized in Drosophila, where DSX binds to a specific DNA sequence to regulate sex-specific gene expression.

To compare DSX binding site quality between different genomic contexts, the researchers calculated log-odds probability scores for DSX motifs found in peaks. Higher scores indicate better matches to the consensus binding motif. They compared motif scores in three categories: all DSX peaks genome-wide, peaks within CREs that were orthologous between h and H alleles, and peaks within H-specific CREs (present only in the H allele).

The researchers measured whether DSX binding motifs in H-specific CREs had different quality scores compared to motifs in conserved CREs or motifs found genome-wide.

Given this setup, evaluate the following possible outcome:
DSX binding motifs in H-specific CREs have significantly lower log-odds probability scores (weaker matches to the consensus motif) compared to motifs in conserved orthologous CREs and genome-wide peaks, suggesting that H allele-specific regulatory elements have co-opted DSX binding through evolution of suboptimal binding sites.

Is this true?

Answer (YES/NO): NO